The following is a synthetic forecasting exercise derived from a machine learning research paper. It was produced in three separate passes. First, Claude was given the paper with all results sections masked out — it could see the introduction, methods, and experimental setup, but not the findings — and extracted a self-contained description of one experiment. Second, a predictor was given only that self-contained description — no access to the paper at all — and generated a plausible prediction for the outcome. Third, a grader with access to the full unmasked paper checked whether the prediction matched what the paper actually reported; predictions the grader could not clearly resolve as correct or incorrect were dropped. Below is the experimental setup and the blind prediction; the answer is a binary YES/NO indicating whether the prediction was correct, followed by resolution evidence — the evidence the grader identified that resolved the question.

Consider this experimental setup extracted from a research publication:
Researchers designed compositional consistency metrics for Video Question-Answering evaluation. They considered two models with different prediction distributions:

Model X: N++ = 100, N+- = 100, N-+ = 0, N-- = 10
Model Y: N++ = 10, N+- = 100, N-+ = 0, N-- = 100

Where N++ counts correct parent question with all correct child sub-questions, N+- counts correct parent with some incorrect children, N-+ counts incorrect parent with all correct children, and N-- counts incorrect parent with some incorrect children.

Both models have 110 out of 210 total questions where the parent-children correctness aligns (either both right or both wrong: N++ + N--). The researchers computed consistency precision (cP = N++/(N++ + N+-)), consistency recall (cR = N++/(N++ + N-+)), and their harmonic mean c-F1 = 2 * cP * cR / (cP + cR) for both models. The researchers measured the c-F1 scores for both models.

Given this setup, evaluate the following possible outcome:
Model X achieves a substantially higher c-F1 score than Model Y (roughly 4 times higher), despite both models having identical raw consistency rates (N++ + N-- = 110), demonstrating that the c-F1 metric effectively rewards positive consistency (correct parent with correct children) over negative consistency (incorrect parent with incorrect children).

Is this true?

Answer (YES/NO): YES